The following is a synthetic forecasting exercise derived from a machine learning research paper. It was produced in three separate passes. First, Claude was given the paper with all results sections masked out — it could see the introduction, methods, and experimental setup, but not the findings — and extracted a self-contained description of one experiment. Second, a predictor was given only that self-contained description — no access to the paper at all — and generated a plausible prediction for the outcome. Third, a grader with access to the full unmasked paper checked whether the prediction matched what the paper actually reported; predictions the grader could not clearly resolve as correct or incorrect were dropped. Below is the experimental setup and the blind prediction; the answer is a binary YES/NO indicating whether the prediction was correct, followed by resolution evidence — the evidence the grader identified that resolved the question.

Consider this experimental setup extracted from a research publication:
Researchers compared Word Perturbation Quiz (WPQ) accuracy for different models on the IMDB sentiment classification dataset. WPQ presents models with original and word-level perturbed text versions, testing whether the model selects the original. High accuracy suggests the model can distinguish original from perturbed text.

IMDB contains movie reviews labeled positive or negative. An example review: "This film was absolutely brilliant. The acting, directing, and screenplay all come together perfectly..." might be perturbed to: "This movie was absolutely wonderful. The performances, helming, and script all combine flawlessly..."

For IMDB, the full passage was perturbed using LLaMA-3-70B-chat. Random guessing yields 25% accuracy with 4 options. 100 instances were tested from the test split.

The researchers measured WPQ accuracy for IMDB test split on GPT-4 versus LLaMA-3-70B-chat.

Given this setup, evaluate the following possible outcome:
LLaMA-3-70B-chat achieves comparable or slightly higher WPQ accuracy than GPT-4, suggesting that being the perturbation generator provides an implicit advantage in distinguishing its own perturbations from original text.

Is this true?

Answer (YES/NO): NO